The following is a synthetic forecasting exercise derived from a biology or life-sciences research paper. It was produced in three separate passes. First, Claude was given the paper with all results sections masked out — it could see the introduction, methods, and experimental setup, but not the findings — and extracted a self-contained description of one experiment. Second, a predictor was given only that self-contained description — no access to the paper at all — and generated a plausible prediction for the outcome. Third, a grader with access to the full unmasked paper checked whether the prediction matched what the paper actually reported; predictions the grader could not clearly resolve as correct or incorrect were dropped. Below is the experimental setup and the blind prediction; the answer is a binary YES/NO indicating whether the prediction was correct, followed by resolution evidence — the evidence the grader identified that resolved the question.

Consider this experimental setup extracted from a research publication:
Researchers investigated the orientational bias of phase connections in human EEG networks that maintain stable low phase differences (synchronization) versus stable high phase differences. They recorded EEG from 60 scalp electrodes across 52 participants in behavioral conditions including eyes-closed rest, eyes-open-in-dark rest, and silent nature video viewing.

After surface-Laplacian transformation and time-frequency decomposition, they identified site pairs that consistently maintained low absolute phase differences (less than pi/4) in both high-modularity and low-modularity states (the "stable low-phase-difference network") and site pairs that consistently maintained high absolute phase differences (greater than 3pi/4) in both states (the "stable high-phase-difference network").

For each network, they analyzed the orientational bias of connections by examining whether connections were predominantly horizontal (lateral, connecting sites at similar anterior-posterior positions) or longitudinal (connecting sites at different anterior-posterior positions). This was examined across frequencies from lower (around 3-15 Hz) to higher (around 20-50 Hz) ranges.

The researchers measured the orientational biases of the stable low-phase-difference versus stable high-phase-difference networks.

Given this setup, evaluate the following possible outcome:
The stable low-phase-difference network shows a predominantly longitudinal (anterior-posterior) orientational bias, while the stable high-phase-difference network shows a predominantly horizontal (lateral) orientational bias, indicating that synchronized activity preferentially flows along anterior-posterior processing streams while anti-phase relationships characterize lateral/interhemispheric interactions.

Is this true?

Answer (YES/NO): NO